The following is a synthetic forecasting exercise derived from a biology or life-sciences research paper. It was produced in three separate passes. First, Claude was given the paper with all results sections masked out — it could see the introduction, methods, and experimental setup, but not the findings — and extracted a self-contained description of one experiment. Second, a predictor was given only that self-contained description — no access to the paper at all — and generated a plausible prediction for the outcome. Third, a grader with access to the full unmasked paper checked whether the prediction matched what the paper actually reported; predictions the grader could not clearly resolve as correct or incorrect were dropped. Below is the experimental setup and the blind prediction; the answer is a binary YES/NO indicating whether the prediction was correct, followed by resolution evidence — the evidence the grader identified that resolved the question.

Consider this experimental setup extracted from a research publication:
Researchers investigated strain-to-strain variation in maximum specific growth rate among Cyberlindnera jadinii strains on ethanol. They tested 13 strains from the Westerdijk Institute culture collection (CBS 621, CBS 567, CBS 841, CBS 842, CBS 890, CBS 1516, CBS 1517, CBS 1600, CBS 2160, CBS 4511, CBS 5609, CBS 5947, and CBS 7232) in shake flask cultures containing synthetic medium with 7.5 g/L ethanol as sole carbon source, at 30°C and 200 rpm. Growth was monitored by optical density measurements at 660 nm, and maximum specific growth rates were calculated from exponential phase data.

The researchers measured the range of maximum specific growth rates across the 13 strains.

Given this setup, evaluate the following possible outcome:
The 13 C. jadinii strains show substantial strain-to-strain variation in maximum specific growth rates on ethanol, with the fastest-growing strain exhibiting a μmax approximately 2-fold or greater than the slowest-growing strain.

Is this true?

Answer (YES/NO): YES